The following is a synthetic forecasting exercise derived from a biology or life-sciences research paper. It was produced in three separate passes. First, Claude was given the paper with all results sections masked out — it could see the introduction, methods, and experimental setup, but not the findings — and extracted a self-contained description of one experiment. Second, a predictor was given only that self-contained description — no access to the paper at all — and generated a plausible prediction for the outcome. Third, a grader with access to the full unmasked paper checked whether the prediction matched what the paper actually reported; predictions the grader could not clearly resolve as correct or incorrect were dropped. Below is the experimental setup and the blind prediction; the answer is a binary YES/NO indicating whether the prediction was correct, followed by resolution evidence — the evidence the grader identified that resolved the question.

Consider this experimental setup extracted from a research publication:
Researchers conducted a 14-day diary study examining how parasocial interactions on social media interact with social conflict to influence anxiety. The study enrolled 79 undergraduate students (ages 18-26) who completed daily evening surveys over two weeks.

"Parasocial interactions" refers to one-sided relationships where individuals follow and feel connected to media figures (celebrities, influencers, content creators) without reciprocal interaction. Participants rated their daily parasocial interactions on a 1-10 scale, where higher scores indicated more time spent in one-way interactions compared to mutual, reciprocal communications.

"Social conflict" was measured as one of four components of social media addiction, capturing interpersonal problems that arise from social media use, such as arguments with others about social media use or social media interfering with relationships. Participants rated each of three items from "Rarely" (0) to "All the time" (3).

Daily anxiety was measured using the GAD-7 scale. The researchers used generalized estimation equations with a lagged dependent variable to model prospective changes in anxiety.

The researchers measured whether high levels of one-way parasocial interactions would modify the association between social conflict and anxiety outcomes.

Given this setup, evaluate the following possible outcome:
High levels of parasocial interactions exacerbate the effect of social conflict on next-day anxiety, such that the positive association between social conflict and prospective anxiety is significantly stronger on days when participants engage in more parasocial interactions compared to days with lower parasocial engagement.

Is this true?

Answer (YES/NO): YES